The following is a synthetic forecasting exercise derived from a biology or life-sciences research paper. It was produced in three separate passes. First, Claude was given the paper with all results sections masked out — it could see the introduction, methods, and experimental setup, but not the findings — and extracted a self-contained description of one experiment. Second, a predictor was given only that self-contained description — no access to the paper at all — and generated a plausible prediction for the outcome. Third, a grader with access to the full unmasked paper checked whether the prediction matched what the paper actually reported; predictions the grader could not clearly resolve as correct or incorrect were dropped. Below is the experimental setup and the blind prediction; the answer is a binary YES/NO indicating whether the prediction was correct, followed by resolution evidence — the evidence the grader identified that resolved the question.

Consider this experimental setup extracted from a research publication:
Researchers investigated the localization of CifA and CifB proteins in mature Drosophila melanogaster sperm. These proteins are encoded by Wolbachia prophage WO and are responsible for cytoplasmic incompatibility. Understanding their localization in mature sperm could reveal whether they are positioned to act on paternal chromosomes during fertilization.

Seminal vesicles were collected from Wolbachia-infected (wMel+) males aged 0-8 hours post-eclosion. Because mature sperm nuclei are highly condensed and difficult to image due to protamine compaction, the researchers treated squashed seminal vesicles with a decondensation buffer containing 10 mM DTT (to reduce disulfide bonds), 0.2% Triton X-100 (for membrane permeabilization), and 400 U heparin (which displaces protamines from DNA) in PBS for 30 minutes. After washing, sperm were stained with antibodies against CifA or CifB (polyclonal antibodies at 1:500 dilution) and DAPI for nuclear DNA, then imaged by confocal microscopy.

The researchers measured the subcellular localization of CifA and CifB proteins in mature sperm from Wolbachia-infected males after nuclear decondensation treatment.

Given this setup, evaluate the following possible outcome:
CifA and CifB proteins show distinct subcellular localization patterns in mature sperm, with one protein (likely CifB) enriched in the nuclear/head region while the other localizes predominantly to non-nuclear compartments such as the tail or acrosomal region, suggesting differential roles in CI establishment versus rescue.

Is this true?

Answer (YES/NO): YES